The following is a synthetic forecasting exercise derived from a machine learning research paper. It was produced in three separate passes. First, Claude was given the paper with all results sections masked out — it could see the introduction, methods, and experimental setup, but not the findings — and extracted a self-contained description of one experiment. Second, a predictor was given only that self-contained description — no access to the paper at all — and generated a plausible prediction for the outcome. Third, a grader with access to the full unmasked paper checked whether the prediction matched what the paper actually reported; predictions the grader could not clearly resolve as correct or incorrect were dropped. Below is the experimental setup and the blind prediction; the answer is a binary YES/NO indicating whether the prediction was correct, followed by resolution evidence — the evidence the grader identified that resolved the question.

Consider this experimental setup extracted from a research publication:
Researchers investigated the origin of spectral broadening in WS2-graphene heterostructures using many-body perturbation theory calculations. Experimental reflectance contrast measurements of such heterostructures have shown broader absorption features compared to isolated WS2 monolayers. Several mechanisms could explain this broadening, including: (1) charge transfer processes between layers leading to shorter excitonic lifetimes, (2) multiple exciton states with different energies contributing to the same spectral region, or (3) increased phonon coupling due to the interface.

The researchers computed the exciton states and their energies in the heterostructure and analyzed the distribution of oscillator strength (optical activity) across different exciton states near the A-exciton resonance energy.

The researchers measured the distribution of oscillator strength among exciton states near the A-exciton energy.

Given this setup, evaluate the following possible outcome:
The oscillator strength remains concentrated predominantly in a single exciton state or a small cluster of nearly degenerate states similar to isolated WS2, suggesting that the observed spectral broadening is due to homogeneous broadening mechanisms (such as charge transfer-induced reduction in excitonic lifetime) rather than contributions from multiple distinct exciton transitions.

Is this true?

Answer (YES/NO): NO